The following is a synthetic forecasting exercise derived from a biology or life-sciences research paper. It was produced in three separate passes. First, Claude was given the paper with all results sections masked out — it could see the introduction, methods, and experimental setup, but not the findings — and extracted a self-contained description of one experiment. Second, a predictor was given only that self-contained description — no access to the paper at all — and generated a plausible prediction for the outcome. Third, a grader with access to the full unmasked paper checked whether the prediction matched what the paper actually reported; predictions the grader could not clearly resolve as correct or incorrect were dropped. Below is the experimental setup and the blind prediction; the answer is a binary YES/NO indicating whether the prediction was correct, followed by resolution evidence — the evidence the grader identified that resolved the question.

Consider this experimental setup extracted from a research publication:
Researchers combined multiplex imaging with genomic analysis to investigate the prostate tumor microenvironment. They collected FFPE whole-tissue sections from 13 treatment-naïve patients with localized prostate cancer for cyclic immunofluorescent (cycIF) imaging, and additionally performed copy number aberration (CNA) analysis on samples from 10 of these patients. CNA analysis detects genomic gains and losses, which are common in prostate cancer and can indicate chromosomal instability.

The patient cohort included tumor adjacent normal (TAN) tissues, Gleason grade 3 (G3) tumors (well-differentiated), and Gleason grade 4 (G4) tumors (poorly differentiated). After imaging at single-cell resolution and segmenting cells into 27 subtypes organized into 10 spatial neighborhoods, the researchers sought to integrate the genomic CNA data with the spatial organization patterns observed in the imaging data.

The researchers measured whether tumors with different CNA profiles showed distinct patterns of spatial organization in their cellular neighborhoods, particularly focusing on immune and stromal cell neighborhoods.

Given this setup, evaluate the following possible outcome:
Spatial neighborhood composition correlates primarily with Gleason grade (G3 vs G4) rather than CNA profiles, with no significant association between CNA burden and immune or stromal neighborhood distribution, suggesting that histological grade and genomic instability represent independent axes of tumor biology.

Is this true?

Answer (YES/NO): NO